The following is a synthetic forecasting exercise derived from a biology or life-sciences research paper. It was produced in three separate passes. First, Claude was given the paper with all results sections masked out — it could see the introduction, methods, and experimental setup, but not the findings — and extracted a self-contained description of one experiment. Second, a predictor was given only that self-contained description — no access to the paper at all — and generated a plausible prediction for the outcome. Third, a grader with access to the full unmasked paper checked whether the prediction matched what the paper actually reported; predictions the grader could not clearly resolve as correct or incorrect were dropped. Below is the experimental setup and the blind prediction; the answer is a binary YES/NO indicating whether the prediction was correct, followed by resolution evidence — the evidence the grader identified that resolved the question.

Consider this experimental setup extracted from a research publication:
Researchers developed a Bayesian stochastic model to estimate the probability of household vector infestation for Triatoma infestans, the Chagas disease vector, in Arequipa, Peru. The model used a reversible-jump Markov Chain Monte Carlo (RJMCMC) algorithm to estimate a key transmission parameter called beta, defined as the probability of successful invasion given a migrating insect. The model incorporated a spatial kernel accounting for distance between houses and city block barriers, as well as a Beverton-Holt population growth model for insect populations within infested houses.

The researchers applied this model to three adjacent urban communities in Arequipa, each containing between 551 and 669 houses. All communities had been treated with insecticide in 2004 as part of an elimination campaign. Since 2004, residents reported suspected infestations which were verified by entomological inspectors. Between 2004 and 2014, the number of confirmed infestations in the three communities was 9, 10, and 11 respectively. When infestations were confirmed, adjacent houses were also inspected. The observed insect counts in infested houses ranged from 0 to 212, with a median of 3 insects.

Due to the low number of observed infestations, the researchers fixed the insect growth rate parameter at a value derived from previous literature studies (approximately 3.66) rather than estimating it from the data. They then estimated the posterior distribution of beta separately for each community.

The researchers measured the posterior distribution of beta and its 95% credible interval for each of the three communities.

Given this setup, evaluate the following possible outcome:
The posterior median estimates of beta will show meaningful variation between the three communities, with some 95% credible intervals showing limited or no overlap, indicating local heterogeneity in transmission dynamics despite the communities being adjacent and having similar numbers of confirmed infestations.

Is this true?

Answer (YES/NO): NO